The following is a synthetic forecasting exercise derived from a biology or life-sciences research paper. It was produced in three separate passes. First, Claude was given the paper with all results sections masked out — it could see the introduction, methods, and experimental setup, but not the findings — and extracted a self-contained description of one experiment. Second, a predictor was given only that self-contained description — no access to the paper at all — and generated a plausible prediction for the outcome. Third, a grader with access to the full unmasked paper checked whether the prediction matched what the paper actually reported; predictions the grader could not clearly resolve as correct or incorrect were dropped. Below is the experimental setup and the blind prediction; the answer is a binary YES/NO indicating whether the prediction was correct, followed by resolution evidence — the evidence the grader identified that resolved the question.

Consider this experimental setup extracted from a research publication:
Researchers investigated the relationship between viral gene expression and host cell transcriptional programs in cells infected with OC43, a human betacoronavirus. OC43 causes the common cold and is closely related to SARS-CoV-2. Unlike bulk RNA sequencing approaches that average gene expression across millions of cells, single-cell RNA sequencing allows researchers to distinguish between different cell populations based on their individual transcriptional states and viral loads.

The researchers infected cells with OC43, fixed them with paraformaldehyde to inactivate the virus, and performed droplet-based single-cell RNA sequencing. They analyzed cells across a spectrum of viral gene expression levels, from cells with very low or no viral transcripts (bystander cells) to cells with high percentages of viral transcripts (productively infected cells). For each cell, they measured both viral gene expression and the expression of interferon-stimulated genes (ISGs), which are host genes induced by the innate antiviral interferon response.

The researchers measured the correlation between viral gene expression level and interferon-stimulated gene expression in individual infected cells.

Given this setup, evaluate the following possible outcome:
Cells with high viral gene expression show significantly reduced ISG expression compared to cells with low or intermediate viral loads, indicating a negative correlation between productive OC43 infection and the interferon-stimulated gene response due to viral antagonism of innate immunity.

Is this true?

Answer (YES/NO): NO